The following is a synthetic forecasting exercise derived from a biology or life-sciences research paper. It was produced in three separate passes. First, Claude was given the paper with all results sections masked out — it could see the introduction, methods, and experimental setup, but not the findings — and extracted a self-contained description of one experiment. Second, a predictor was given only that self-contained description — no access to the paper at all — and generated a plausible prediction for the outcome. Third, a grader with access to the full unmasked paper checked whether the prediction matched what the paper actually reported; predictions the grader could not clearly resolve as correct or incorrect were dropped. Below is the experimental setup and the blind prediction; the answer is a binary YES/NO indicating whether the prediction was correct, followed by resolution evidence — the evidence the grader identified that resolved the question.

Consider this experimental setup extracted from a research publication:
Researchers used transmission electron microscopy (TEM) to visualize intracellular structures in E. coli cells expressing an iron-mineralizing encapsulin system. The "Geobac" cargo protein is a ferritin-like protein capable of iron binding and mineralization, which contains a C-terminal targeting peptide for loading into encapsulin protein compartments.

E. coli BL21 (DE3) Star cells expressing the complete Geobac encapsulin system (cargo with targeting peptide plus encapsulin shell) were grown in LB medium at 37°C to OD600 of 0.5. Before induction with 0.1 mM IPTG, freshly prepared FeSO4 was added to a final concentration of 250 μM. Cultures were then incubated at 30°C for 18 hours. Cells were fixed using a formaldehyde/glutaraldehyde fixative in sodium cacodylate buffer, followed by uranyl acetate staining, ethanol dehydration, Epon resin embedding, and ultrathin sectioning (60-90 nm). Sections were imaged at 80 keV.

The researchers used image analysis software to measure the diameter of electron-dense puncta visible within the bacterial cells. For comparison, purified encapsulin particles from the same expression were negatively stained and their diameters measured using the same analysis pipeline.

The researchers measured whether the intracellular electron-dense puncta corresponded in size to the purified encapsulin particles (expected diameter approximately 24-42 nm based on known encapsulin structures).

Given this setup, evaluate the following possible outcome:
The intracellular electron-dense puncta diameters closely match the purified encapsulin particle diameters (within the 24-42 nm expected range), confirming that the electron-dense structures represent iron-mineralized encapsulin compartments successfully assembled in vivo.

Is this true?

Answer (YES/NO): NO